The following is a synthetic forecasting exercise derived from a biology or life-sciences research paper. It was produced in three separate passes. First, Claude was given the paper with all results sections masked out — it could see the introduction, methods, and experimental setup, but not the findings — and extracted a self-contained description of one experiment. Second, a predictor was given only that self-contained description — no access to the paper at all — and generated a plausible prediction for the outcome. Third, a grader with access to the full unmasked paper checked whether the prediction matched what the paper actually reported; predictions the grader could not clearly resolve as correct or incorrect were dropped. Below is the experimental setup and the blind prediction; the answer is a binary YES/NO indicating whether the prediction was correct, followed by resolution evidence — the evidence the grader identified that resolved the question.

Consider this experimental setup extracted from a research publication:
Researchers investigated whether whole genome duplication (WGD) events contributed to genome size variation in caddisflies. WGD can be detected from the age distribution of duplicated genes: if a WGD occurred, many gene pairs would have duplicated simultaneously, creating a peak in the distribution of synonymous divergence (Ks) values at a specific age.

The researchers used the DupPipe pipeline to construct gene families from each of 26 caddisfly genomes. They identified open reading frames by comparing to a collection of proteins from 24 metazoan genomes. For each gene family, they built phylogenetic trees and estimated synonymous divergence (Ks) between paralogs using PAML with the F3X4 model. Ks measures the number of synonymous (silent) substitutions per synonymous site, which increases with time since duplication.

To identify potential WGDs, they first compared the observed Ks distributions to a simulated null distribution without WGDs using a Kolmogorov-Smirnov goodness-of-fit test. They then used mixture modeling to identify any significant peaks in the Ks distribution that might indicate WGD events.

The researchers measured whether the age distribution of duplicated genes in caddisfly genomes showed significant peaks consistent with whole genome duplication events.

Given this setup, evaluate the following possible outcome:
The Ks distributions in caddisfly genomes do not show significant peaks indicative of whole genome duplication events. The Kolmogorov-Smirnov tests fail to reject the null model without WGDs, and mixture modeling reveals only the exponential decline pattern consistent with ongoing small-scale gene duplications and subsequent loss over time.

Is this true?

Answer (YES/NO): NO